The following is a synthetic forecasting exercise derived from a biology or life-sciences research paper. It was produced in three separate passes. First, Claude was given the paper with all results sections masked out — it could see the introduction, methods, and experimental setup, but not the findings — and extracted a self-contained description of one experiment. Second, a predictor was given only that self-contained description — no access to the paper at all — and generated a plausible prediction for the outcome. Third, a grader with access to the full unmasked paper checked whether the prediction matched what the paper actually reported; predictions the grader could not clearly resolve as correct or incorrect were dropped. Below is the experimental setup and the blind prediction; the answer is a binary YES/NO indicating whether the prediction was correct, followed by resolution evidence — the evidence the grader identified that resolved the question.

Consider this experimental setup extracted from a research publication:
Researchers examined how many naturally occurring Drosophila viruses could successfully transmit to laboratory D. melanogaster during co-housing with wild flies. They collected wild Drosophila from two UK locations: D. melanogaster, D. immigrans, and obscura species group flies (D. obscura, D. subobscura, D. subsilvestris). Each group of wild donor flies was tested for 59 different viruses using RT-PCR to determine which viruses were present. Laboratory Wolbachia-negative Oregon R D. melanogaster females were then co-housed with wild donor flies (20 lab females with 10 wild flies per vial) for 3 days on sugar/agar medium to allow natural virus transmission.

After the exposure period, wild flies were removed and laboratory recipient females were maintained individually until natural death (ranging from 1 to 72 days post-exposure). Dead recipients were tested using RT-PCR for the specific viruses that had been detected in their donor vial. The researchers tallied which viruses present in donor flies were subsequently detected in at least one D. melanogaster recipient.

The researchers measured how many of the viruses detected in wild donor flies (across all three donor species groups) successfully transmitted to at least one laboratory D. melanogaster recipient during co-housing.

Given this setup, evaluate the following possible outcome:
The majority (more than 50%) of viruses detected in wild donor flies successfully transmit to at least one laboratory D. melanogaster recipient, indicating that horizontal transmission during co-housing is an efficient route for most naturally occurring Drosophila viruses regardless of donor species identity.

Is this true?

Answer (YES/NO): NO